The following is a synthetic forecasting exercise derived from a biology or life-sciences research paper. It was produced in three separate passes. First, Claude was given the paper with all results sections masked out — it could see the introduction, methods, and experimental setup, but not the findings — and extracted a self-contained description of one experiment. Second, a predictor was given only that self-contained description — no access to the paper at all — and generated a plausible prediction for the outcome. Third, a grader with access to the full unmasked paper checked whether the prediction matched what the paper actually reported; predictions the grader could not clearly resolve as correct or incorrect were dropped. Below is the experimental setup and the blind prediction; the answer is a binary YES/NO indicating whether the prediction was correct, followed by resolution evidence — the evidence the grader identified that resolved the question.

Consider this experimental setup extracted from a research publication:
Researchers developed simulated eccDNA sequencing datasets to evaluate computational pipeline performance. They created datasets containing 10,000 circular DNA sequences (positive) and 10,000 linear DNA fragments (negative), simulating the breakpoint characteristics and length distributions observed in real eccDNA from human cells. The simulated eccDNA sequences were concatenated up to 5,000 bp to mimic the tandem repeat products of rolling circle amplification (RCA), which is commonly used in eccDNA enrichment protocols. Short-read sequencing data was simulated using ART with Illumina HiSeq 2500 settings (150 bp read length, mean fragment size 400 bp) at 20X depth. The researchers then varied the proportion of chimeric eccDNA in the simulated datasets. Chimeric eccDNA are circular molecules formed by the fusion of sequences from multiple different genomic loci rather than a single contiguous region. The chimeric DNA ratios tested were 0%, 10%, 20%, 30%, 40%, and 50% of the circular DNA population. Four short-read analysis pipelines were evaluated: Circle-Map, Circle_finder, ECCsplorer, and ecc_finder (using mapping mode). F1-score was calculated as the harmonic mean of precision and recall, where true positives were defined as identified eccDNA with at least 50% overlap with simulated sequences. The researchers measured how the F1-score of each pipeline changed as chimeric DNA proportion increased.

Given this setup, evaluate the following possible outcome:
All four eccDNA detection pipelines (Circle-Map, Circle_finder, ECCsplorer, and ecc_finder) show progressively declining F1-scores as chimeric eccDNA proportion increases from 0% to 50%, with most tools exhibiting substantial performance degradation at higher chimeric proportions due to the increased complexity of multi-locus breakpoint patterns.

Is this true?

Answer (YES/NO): NO